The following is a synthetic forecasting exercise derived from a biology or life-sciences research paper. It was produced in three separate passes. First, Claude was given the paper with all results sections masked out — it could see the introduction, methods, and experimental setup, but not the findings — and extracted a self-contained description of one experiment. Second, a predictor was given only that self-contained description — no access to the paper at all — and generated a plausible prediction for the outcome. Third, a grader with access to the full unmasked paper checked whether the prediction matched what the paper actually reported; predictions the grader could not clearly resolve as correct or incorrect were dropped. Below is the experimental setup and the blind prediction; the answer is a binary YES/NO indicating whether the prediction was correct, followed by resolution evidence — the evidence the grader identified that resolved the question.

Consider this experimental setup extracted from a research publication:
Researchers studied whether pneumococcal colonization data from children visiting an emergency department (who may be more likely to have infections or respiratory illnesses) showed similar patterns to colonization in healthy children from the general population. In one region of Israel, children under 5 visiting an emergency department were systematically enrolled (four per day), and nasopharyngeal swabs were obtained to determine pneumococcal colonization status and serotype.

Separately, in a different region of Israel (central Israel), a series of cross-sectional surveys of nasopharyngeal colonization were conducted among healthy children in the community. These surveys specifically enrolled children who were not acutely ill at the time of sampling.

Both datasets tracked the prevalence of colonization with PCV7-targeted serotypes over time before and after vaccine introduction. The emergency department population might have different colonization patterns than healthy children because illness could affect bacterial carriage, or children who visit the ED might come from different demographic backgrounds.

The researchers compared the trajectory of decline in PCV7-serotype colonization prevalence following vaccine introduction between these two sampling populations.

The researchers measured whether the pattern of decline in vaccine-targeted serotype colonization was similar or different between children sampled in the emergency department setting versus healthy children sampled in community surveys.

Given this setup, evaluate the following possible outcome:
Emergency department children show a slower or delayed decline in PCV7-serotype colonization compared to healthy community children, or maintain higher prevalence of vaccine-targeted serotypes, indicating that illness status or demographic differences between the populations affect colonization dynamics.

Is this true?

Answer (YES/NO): NO